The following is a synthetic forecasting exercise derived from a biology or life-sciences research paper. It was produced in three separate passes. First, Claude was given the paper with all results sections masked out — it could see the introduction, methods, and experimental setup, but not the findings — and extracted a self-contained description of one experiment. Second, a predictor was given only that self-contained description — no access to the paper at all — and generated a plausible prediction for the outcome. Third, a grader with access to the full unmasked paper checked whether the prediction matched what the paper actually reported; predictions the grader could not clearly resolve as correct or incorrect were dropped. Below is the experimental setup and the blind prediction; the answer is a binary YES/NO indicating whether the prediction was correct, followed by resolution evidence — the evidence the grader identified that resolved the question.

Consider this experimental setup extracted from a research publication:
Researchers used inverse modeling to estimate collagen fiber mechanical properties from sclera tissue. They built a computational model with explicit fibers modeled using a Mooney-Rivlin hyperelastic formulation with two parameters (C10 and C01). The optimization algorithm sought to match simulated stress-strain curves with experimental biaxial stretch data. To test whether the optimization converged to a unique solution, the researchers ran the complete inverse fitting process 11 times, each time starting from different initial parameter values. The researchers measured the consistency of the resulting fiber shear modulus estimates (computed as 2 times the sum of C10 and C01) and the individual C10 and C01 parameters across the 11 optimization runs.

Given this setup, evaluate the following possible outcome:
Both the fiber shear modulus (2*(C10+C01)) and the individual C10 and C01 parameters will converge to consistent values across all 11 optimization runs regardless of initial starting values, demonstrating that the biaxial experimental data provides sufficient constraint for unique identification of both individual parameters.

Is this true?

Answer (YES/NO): NO